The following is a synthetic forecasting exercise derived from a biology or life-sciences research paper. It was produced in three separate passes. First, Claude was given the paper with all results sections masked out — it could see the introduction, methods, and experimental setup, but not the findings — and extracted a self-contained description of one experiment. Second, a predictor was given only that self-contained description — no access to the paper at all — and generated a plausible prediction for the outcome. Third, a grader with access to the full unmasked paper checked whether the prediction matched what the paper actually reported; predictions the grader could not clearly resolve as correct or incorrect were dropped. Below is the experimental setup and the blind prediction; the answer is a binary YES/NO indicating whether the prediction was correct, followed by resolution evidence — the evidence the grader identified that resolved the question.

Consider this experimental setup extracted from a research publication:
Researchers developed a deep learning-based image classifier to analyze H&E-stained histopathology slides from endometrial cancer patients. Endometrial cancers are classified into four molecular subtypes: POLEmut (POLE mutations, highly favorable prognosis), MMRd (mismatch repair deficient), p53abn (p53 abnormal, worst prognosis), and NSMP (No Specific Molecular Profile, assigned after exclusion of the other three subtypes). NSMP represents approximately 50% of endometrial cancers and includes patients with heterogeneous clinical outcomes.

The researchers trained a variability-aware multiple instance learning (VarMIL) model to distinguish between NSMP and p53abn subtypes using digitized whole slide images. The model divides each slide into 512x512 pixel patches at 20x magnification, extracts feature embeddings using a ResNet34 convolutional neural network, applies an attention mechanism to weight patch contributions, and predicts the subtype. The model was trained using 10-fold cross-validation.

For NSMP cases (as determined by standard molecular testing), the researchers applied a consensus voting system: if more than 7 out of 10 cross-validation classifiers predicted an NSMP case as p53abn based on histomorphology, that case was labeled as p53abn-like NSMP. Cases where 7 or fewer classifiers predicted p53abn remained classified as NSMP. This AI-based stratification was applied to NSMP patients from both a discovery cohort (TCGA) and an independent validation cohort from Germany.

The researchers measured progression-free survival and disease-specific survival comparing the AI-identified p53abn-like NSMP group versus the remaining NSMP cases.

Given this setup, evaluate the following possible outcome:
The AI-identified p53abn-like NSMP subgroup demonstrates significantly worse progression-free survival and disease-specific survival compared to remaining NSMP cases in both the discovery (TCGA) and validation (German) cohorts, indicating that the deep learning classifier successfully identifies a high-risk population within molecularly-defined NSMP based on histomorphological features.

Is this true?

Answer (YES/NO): YES